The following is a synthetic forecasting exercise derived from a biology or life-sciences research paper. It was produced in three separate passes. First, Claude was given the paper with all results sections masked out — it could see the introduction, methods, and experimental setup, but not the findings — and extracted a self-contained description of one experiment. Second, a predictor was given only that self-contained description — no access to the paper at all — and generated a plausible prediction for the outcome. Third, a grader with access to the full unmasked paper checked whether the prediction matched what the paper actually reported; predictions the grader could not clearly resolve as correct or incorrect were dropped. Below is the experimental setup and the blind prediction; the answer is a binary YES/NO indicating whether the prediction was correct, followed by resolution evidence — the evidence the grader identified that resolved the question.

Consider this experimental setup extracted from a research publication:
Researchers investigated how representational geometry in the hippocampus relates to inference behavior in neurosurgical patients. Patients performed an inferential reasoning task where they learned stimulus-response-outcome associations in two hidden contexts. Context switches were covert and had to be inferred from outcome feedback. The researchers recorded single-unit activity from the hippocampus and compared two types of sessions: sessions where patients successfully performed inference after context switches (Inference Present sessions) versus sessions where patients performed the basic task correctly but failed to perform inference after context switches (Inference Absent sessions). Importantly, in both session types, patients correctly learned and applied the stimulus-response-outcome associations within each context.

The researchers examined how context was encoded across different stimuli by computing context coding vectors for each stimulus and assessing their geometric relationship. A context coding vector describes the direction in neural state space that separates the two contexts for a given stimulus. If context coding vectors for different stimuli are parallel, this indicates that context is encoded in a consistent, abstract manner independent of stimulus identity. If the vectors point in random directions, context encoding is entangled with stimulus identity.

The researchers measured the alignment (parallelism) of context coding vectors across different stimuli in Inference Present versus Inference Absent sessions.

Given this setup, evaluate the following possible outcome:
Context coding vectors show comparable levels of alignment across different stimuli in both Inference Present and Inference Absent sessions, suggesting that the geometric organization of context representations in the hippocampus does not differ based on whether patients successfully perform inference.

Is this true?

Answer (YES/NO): NO